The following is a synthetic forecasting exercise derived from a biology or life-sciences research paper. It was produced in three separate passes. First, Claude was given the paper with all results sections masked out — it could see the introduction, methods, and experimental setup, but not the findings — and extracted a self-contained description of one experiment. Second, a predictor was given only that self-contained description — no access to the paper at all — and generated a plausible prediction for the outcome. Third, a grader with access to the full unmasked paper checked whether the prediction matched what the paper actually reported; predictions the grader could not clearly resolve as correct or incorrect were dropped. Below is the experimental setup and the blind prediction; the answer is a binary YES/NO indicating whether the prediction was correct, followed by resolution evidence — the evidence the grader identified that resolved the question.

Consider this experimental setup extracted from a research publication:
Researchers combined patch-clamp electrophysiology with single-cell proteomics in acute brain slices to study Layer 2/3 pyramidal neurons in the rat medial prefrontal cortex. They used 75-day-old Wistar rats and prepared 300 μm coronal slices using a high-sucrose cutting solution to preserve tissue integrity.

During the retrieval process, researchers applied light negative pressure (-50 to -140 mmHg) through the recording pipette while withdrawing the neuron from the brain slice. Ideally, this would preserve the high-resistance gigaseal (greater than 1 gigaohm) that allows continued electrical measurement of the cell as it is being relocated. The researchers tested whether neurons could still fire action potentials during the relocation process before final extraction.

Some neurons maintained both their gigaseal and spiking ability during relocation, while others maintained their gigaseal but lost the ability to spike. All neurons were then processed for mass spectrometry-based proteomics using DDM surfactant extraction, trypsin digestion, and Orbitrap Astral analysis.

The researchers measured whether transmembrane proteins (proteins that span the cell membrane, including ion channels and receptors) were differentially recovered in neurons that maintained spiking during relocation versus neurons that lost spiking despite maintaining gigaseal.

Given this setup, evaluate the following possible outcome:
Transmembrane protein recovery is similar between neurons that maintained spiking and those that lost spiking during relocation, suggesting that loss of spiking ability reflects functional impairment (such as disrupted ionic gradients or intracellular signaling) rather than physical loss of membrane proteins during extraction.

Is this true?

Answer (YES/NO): NO